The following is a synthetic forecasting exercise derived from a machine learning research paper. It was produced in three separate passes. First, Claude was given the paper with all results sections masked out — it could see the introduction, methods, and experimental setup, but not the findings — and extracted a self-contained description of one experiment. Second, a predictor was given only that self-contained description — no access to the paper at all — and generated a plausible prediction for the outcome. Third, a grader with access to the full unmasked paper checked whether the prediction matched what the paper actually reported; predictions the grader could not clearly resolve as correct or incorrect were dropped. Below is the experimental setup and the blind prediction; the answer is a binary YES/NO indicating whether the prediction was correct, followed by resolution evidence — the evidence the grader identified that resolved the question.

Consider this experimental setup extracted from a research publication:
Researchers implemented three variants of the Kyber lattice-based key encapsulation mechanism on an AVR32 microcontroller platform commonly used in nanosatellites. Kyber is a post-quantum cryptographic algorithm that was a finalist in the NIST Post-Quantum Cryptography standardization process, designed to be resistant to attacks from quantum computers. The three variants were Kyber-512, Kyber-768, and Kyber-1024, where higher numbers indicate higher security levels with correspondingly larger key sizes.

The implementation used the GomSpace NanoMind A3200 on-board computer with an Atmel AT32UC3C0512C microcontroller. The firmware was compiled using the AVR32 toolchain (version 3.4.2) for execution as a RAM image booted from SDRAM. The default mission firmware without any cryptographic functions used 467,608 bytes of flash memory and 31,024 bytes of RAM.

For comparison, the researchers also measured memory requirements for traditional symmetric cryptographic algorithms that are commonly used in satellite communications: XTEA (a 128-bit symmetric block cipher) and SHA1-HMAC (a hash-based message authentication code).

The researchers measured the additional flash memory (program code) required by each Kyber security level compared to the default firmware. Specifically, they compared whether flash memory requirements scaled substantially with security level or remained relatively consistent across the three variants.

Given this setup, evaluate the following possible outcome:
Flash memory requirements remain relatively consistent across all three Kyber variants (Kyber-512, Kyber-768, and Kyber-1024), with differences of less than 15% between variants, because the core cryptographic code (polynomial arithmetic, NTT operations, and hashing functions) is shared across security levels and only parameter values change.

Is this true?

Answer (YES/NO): YES